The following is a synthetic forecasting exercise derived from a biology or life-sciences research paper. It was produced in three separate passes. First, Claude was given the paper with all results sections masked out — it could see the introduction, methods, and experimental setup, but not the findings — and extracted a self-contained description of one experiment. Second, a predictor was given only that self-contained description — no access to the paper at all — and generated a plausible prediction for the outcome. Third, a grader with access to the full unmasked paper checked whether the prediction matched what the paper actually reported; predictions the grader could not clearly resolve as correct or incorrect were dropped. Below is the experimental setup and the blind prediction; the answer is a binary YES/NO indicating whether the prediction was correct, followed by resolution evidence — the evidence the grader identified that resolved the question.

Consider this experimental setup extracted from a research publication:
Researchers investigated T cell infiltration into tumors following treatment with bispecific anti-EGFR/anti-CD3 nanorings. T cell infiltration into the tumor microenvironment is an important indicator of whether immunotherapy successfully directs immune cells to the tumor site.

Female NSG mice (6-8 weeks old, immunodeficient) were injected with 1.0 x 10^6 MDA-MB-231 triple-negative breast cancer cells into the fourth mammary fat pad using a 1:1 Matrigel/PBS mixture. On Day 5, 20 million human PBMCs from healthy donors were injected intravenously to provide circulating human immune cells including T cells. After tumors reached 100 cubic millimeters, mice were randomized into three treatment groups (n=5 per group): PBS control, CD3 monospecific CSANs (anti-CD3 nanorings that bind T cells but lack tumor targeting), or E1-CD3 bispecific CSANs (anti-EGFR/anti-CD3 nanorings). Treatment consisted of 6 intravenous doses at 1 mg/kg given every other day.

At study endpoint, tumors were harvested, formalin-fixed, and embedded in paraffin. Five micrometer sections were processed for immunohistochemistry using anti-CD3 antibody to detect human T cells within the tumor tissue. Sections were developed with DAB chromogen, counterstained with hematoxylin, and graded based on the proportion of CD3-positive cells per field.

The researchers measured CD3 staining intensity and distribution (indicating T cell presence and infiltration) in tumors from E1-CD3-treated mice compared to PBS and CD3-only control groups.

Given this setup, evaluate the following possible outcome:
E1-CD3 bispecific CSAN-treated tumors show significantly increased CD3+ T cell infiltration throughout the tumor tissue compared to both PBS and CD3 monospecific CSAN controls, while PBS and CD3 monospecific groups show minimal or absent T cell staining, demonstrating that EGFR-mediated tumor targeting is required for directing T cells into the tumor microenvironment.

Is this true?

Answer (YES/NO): NO